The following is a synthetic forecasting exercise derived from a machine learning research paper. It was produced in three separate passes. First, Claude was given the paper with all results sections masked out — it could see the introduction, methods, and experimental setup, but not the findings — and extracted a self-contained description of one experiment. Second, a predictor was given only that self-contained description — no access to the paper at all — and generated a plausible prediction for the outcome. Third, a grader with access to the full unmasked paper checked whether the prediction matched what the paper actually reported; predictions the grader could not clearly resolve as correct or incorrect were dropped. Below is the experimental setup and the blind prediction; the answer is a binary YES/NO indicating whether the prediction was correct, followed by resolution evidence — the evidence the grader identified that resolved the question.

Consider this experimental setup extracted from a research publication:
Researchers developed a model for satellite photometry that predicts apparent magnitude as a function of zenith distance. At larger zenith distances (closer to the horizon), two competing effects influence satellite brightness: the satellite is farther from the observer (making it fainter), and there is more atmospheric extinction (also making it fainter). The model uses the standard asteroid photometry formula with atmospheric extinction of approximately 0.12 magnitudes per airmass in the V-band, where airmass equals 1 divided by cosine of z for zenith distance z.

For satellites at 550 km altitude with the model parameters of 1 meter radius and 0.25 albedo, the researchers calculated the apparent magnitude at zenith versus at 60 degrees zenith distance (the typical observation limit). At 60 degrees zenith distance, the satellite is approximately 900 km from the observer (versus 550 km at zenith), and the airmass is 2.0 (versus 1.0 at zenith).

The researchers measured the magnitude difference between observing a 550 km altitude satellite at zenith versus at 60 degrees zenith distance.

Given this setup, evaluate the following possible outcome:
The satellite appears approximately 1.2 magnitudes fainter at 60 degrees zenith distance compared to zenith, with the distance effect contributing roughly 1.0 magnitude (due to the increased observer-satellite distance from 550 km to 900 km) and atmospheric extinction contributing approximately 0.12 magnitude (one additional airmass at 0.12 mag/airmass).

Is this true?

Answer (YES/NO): NO